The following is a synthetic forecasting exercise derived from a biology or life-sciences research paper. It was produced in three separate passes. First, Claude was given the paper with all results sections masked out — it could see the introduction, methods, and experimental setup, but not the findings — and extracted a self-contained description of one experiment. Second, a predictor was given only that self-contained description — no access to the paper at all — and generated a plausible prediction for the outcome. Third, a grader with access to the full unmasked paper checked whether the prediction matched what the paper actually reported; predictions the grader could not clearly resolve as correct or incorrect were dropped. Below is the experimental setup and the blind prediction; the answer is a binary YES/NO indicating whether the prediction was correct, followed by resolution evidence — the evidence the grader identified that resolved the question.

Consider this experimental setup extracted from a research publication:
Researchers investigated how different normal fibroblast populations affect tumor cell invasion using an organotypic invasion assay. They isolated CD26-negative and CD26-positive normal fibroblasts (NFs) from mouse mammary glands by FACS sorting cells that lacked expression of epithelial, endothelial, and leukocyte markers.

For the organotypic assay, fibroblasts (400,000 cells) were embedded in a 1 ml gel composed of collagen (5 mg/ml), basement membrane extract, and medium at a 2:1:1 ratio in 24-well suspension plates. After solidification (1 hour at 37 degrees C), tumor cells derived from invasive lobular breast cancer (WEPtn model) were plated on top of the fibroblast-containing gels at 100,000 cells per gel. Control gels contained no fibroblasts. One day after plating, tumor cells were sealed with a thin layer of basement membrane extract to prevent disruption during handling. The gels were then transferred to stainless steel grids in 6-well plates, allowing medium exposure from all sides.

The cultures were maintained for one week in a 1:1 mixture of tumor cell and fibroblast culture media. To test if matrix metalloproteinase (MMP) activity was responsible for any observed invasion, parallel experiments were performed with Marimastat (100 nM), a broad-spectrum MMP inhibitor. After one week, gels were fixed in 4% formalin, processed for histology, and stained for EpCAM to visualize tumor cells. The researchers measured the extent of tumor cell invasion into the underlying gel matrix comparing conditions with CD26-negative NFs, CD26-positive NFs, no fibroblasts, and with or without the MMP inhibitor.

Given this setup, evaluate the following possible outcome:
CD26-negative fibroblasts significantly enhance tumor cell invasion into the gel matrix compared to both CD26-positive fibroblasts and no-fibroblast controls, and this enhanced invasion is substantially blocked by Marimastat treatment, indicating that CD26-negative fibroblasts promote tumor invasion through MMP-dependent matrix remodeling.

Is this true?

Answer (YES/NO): NO